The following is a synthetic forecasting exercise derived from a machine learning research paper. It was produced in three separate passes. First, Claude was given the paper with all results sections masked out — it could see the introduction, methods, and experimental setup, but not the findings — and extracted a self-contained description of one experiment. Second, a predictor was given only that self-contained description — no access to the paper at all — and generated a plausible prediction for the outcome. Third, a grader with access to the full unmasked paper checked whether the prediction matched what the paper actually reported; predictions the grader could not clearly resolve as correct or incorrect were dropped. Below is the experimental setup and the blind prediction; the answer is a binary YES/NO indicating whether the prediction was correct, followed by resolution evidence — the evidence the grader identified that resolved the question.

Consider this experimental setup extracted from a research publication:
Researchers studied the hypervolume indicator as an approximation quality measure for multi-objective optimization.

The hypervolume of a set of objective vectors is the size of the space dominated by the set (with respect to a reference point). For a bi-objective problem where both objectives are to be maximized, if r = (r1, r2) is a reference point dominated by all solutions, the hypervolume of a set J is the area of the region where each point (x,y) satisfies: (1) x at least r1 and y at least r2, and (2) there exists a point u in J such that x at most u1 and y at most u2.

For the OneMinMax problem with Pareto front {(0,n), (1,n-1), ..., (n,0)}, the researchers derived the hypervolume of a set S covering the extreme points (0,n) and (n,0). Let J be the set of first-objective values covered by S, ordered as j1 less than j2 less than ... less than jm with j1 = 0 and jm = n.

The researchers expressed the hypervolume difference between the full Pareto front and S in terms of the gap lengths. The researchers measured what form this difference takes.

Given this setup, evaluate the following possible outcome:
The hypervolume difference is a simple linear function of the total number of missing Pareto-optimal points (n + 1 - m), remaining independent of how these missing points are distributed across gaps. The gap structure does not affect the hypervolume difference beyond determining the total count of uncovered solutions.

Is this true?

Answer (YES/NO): NO